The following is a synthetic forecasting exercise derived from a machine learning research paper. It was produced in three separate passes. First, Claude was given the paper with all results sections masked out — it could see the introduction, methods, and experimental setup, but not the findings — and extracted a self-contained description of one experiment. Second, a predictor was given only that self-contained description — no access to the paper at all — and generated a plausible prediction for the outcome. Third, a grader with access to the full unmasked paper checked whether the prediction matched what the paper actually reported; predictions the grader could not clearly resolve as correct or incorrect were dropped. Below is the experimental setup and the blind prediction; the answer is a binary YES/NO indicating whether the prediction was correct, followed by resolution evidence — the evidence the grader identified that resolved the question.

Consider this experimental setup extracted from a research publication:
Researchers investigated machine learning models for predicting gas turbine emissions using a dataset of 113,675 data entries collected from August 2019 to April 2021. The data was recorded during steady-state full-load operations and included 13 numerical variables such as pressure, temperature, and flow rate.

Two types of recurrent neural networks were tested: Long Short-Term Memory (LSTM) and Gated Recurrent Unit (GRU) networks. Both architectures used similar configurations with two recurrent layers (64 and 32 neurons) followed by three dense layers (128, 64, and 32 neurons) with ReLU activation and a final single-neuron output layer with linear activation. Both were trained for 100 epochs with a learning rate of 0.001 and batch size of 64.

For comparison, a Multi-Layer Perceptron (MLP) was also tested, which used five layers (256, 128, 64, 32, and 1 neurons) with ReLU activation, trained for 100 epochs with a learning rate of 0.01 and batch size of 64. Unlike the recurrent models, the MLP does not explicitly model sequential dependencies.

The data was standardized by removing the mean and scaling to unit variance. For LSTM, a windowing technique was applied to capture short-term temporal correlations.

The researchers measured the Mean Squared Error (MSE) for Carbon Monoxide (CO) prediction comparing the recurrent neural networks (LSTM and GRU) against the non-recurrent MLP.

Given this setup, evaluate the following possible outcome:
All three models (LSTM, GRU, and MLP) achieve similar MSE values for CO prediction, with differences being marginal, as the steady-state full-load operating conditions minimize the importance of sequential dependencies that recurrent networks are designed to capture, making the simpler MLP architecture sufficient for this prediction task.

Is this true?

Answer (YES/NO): NO